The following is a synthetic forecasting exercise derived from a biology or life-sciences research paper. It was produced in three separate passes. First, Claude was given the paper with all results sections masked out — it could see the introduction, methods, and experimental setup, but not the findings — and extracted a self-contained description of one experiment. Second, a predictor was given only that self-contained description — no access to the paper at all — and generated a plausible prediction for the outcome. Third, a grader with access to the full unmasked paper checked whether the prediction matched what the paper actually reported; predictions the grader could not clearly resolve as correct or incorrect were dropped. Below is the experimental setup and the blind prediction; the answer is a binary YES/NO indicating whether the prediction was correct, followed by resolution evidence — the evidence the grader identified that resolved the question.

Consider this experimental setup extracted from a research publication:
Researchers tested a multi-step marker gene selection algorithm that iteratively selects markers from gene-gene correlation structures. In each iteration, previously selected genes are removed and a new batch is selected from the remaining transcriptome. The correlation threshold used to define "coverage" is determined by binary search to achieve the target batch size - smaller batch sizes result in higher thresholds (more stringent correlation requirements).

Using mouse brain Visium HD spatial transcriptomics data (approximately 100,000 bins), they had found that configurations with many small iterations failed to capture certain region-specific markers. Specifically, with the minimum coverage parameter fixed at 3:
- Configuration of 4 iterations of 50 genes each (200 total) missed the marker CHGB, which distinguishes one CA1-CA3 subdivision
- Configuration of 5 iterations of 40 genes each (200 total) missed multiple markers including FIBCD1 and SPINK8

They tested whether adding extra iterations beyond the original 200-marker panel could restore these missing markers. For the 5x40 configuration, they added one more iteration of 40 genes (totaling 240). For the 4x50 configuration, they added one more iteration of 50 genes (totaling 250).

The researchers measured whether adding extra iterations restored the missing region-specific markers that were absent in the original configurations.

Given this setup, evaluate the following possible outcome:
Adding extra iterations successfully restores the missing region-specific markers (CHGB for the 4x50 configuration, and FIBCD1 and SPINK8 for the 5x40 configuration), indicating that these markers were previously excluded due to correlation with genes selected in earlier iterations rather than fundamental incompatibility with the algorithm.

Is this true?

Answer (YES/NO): YES